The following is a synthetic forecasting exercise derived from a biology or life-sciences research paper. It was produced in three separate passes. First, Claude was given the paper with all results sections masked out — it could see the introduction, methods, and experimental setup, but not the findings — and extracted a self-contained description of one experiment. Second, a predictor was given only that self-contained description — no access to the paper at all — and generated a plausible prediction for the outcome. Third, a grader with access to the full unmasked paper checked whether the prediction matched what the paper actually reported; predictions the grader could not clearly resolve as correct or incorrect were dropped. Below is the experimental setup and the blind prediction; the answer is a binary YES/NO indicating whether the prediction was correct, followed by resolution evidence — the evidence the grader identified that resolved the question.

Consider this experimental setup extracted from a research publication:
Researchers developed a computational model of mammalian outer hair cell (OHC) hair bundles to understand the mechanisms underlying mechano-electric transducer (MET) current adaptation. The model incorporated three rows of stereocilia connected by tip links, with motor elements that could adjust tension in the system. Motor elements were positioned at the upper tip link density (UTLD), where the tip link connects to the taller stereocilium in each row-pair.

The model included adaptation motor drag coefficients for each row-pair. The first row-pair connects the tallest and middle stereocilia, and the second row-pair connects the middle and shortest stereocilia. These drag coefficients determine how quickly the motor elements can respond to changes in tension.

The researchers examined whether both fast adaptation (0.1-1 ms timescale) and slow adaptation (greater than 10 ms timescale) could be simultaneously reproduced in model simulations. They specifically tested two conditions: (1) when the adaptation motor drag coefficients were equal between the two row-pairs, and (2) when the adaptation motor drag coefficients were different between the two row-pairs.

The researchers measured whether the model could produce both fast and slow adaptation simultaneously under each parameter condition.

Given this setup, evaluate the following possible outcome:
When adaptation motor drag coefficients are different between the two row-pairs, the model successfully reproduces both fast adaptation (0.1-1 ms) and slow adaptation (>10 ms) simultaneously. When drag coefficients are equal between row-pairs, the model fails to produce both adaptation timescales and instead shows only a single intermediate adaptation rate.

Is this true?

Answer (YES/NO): NO